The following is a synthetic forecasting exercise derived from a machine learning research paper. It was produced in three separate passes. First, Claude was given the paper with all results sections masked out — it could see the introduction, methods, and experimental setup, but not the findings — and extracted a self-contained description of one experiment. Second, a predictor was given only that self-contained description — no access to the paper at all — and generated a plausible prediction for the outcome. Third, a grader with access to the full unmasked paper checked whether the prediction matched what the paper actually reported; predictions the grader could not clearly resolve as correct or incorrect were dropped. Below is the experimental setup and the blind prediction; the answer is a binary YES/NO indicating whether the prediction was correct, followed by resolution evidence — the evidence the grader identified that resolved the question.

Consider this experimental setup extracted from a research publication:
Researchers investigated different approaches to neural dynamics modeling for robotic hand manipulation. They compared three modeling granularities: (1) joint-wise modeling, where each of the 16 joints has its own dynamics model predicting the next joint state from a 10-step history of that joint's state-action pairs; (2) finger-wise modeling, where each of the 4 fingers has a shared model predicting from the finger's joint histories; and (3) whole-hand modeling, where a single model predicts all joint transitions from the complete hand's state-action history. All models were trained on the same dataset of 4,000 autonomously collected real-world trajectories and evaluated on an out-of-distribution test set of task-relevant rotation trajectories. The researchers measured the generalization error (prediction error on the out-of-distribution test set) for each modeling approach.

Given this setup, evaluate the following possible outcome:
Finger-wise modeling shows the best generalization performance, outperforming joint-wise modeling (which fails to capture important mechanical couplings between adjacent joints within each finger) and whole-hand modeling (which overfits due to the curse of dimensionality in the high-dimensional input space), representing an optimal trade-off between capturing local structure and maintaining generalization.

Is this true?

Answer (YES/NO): NO